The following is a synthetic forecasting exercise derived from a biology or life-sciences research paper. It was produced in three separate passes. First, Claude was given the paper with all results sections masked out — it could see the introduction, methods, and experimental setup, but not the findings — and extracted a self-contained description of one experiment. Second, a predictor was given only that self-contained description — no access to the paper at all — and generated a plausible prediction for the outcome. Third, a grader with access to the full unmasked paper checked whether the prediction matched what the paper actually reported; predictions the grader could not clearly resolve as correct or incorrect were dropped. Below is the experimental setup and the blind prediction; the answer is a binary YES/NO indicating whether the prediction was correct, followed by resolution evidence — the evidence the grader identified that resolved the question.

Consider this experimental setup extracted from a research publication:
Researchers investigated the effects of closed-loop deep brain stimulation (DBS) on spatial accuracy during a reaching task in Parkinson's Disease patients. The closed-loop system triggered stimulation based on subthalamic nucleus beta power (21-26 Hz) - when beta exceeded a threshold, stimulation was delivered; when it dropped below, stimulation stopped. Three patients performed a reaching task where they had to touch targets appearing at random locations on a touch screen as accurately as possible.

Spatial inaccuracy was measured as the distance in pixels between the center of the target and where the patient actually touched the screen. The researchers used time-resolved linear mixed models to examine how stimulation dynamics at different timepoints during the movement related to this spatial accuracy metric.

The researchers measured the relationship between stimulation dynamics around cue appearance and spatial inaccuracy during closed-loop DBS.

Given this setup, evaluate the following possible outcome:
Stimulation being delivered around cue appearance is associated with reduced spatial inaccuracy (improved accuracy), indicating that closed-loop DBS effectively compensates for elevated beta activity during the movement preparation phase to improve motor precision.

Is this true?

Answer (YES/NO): NO